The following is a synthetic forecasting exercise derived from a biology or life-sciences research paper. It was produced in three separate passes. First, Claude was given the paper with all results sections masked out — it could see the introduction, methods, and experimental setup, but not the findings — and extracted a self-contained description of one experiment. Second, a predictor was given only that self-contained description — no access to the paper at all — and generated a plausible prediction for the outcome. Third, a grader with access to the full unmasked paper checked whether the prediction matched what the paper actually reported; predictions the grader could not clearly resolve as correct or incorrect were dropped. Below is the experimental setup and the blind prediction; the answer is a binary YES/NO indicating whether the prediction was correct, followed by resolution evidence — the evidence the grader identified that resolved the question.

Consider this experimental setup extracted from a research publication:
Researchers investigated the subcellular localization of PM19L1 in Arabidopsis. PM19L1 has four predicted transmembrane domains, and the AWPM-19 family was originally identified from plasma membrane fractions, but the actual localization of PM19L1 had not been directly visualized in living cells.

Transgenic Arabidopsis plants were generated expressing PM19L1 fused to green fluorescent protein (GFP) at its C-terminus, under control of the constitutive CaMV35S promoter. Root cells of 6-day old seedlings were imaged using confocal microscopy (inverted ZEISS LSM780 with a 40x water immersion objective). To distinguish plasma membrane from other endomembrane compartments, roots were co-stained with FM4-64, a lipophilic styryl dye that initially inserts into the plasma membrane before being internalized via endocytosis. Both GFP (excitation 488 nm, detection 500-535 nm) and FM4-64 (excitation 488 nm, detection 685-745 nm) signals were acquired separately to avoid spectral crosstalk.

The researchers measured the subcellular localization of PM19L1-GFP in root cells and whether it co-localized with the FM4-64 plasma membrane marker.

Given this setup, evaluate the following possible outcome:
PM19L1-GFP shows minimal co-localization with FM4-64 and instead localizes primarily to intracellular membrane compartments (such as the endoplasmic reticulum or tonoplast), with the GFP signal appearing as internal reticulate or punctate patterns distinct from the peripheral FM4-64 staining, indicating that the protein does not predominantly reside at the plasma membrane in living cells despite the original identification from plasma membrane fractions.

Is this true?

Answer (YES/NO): NO